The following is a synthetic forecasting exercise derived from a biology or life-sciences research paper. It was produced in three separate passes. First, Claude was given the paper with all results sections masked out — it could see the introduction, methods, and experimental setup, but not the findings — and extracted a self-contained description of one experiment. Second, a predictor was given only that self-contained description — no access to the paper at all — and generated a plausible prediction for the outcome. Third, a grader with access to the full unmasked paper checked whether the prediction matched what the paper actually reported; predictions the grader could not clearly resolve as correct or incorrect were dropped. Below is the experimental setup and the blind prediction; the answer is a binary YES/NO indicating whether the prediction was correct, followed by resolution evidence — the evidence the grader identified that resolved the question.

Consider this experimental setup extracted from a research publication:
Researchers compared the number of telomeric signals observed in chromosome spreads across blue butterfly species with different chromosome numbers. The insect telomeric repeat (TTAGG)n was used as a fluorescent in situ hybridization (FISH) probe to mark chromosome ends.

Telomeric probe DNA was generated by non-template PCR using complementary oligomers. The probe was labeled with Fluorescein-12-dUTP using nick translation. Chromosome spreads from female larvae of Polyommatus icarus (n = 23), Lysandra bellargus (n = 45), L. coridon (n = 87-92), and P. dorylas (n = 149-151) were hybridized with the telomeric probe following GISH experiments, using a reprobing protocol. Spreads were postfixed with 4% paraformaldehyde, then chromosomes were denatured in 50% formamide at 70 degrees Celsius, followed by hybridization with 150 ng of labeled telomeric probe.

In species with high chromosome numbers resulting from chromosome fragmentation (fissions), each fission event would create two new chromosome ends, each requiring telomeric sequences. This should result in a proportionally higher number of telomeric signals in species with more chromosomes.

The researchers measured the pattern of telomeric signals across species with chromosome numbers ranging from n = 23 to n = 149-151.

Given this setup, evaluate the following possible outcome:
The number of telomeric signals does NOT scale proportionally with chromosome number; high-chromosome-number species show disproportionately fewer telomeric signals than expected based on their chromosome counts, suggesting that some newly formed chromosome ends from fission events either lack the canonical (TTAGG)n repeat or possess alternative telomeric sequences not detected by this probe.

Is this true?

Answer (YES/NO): NO